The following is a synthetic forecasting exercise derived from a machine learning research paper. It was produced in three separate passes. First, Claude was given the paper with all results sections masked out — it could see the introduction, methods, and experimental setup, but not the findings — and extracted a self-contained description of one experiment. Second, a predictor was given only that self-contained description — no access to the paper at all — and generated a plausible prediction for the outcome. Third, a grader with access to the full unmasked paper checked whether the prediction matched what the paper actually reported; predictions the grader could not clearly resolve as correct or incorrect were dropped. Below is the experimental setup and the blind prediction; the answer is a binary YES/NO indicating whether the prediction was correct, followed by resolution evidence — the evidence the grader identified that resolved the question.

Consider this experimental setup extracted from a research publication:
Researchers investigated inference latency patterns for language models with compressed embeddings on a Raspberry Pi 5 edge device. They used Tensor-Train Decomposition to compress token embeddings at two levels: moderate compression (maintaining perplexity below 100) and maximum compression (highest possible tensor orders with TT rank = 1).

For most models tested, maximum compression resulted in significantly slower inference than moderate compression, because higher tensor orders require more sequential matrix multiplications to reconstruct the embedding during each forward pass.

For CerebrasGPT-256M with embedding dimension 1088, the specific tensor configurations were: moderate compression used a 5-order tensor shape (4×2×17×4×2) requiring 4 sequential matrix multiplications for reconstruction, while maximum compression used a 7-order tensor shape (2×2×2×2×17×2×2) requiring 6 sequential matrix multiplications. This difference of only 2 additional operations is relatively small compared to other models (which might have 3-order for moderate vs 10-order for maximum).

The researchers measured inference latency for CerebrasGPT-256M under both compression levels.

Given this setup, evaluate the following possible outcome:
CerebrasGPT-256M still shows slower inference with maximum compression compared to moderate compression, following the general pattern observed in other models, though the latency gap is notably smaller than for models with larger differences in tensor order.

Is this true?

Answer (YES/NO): NO